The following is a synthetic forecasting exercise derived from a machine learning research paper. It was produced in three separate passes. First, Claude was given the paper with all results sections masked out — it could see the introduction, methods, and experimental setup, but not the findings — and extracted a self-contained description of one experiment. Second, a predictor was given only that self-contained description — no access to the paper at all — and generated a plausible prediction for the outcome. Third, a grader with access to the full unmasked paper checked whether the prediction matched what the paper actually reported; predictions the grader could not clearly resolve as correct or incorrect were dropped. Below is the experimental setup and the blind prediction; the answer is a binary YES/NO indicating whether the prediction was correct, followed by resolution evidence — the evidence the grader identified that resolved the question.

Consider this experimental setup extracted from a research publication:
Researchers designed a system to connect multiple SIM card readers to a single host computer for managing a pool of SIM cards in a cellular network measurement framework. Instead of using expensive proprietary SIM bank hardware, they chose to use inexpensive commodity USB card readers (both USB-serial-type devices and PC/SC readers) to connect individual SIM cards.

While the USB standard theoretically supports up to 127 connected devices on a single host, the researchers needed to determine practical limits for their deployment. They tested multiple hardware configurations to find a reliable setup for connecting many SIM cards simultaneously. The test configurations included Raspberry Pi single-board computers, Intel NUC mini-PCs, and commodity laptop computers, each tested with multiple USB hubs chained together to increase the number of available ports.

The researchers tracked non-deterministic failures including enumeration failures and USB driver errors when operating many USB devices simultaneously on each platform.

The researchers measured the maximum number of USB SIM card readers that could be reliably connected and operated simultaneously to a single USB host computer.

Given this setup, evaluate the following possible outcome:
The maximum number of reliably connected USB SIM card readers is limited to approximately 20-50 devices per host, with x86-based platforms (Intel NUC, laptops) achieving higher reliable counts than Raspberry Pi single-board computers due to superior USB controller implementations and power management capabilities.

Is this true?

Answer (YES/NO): NO